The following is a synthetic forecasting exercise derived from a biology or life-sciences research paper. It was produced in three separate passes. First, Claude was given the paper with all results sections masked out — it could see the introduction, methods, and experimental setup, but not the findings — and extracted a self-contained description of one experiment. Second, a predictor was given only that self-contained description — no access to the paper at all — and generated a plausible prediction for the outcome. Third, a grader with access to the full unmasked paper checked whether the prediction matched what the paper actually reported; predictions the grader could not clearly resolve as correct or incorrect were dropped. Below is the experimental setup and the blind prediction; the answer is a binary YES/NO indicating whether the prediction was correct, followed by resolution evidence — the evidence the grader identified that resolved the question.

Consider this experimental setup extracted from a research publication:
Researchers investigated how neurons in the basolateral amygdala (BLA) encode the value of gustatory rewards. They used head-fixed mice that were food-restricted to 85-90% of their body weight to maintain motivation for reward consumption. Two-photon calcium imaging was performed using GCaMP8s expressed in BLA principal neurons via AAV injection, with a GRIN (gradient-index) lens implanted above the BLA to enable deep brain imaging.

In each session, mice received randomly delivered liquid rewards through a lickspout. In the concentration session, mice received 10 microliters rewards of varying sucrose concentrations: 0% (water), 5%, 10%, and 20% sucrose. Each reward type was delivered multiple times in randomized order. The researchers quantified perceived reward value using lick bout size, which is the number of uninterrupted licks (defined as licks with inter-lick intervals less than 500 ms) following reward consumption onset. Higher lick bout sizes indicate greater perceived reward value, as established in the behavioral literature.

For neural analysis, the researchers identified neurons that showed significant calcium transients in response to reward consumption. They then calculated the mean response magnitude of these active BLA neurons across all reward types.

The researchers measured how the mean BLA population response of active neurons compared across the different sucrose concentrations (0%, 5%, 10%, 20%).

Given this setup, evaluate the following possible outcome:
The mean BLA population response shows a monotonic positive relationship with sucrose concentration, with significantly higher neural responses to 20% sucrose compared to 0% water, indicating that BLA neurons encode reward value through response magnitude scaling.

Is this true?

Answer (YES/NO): YES